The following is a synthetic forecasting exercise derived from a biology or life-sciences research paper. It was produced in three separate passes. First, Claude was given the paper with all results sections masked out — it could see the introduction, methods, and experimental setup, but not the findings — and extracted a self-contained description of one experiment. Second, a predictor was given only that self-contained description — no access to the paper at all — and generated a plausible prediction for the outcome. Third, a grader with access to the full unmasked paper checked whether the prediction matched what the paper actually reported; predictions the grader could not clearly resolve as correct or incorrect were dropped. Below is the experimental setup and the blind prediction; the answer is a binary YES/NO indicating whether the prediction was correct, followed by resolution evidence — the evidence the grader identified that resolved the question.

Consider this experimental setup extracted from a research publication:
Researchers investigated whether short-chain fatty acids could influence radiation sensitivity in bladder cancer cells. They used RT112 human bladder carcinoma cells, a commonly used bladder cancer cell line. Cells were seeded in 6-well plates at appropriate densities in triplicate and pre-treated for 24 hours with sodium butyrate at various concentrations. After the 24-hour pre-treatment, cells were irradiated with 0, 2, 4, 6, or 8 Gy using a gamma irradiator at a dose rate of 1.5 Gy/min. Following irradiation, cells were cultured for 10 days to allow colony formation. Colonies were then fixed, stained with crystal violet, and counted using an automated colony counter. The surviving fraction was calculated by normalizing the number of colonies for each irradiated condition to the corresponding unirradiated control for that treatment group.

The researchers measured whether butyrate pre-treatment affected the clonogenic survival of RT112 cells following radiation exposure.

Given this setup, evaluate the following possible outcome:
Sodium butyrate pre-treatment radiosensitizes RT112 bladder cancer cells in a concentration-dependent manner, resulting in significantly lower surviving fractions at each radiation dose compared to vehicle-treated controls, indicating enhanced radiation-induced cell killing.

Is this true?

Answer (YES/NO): NO